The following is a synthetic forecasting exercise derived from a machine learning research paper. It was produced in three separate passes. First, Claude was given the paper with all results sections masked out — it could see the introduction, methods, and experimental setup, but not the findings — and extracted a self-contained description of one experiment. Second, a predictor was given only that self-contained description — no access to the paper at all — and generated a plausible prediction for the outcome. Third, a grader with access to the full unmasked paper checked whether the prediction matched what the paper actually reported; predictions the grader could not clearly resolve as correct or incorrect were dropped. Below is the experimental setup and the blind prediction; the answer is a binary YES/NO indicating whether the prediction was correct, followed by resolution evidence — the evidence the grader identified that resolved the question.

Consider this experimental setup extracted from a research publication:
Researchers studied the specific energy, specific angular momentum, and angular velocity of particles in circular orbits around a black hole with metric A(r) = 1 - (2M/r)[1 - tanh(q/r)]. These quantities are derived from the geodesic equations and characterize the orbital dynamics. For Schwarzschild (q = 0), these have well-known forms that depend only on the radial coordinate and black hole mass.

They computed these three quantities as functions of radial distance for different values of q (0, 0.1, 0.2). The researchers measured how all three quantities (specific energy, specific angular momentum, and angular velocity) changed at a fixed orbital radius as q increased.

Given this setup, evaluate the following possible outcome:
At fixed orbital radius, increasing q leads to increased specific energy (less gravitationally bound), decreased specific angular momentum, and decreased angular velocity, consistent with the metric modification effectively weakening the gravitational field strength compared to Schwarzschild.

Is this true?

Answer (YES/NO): NO